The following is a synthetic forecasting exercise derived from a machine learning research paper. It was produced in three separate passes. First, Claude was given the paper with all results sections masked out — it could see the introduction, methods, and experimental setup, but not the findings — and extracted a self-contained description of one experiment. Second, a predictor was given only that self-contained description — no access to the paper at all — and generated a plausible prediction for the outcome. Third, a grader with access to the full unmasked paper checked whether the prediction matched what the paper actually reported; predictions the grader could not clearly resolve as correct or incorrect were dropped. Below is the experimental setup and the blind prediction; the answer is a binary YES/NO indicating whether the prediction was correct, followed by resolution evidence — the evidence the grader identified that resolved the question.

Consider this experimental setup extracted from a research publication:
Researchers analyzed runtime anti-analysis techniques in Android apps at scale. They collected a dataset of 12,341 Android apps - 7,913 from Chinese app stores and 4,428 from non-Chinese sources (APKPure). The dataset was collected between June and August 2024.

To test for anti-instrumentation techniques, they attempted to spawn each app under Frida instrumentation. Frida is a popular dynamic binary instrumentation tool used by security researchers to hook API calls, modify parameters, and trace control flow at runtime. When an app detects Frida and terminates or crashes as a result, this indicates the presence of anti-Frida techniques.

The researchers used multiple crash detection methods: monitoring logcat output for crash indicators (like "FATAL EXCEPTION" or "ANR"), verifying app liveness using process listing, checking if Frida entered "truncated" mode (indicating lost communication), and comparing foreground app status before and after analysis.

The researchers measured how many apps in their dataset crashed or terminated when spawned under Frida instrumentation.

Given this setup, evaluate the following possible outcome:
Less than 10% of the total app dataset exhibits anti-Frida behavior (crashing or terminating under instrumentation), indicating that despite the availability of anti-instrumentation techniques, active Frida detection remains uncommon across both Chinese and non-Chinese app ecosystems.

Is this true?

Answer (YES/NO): NO